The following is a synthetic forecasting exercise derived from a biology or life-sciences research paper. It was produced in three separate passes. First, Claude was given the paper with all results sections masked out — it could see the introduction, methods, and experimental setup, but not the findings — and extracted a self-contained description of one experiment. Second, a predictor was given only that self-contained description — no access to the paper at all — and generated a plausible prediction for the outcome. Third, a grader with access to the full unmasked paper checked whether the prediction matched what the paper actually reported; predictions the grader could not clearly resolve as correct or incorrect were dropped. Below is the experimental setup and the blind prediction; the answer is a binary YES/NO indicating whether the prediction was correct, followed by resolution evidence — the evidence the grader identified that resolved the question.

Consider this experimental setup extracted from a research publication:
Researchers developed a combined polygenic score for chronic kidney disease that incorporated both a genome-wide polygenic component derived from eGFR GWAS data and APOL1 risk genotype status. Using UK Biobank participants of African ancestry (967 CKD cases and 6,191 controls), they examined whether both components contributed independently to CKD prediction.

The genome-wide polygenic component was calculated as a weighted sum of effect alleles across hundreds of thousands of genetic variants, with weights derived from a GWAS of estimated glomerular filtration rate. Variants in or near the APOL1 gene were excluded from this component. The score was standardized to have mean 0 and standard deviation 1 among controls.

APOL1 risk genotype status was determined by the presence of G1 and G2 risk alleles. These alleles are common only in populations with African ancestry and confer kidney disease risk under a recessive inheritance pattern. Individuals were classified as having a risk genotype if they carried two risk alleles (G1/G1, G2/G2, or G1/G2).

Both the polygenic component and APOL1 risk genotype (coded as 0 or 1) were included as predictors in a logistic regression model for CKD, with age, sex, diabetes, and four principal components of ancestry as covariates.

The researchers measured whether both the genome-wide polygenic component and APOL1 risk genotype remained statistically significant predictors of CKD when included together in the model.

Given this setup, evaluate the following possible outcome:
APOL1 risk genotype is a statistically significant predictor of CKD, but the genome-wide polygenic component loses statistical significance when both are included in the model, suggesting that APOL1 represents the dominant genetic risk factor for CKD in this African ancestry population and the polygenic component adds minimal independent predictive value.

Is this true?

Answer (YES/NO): NO